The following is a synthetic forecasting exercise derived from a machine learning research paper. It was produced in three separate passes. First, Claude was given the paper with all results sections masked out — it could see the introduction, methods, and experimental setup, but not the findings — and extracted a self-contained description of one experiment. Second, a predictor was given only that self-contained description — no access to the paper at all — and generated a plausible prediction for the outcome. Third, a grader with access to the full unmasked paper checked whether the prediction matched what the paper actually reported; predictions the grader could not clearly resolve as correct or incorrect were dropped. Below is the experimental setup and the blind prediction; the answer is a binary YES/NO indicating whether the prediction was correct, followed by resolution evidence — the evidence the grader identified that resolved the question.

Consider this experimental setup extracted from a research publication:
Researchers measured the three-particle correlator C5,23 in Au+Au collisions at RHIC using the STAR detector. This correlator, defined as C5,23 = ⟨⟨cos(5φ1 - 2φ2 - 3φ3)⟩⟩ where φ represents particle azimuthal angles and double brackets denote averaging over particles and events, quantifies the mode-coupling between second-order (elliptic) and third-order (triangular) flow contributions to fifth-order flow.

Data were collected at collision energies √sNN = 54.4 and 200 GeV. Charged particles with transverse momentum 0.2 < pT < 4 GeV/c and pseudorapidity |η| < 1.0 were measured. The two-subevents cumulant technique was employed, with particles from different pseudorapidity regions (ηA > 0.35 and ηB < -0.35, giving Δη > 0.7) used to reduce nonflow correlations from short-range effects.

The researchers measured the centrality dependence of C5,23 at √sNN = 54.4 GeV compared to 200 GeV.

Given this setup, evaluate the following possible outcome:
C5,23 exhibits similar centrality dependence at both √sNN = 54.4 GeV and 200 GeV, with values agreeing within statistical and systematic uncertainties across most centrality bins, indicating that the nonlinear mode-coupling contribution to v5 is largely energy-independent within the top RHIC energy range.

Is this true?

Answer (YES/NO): NO